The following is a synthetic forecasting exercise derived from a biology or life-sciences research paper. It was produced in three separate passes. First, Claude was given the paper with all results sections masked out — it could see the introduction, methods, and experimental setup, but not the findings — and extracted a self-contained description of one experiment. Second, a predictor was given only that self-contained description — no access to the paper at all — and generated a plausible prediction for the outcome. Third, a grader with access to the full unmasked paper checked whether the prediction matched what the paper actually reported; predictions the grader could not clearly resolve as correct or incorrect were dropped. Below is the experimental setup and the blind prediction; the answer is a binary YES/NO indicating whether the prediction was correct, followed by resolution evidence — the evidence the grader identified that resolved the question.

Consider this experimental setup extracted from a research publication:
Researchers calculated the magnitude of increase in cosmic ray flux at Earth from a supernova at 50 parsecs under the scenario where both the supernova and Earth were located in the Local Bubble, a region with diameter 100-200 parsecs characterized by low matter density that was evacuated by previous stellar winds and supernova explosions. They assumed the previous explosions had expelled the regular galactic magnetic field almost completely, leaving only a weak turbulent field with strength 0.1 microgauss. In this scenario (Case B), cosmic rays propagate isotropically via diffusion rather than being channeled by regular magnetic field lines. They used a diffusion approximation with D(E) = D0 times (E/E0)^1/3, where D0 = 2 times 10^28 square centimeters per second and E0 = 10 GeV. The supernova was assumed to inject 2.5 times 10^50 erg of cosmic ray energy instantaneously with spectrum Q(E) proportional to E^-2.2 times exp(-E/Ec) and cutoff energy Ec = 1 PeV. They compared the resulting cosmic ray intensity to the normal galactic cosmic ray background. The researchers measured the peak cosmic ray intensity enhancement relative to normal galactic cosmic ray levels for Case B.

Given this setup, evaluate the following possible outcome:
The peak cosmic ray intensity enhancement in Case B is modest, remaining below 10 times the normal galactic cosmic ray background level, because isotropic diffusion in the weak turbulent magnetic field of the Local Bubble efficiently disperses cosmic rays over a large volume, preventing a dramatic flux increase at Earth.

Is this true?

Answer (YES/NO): NO